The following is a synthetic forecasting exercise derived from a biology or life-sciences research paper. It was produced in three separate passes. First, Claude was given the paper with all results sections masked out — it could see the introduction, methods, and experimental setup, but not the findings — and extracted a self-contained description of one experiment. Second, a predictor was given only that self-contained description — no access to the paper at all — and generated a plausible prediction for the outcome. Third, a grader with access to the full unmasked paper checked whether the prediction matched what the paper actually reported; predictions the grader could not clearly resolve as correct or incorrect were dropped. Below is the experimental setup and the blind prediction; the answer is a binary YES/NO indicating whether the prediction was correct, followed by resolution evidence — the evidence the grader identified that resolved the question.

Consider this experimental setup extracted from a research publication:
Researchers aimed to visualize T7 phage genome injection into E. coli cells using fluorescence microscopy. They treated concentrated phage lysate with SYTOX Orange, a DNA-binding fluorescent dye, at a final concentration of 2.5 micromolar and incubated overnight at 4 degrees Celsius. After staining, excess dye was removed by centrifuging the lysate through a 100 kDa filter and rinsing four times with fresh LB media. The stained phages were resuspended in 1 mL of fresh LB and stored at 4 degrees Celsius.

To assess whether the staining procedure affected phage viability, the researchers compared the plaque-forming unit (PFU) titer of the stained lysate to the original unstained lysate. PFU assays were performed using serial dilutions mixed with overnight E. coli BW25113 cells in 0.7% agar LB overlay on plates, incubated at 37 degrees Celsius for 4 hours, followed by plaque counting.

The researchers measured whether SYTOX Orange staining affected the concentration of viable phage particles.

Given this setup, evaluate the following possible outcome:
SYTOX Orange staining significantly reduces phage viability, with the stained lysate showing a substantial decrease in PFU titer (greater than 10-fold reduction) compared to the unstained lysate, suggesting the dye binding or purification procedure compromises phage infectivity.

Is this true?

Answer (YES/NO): NO